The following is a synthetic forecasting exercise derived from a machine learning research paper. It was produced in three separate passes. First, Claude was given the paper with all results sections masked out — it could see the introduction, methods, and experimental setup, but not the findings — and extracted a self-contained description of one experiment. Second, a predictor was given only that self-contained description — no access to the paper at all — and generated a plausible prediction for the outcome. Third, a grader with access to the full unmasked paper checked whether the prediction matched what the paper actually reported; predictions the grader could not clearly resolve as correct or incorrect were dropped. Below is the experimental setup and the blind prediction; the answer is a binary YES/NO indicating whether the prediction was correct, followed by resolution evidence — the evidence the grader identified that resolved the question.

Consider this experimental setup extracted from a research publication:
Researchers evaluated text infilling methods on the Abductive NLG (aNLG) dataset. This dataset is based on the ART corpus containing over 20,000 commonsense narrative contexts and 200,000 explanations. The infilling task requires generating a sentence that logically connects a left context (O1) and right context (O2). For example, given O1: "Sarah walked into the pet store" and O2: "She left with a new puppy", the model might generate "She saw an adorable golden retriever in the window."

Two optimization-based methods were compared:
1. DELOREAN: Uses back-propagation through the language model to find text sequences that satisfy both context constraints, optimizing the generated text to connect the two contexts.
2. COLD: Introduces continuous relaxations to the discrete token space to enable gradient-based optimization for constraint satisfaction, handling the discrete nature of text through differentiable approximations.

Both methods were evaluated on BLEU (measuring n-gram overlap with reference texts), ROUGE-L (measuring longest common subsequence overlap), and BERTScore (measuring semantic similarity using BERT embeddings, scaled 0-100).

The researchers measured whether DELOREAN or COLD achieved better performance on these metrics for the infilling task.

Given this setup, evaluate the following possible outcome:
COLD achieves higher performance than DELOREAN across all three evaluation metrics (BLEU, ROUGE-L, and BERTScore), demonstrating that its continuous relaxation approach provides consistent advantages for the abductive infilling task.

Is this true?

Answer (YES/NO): YES